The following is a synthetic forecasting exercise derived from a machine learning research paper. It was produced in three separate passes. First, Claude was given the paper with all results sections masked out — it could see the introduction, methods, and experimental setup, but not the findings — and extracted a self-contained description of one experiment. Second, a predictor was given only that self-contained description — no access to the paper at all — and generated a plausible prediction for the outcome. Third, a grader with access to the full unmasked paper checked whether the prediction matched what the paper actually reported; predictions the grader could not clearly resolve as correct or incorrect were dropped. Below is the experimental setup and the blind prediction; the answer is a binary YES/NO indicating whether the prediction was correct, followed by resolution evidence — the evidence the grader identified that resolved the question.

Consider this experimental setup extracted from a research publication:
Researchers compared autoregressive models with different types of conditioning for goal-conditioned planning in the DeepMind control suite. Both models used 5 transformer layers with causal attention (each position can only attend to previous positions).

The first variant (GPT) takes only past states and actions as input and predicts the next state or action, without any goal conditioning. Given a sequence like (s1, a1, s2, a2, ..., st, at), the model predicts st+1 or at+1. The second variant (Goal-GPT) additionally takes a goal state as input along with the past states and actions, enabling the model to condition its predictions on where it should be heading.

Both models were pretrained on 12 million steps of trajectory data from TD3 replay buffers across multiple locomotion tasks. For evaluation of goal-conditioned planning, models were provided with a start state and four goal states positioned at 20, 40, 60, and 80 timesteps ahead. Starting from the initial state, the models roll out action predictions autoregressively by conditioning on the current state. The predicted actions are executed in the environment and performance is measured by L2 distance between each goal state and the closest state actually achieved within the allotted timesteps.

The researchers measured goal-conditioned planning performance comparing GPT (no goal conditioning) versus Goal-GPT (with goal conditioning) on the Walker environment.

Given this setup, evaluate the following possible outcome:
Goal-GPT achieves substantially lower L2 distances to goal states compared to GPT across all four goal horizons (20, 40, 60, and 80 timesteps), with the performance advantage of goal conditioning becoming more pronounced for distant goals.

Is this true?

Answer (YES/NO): NO